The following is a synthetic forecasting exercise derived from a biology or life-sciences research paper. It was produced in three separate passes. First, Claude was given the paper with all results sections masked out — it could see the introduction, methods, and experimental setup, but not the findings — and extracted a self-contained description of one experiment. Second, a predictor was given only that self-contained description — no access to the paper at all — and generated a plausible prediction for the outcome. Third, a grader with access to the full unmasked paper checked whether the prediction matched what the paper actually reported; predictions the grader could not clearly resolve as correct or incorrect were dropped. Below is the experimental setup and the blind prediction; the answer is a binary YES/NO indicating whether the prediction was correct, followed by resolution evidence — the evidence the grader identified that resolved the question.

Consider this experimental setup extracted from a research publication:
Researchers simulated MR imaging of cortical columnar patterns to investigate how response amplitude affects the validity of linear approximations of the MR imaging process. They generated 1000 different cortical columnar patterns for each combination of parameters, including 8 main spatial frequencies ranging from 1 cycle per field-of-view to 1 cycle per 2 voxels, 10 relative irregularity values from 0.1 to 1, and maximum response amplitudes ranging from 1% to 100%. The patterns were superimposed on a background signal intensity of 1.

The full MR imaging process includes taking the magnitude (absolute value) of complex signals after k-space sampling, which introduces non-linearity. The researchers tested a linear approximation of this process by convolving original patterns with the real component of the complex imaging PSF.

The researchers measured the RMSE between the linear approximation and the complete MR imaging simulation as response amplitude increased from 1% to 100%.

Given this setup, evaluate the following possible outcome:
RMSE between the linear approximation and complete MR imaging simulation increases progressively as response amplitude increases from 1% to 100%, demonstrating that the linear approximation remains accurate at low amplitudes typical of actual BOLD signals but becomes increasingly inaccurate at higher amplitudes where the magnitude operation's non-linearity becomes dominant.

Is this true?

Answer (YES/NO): YES